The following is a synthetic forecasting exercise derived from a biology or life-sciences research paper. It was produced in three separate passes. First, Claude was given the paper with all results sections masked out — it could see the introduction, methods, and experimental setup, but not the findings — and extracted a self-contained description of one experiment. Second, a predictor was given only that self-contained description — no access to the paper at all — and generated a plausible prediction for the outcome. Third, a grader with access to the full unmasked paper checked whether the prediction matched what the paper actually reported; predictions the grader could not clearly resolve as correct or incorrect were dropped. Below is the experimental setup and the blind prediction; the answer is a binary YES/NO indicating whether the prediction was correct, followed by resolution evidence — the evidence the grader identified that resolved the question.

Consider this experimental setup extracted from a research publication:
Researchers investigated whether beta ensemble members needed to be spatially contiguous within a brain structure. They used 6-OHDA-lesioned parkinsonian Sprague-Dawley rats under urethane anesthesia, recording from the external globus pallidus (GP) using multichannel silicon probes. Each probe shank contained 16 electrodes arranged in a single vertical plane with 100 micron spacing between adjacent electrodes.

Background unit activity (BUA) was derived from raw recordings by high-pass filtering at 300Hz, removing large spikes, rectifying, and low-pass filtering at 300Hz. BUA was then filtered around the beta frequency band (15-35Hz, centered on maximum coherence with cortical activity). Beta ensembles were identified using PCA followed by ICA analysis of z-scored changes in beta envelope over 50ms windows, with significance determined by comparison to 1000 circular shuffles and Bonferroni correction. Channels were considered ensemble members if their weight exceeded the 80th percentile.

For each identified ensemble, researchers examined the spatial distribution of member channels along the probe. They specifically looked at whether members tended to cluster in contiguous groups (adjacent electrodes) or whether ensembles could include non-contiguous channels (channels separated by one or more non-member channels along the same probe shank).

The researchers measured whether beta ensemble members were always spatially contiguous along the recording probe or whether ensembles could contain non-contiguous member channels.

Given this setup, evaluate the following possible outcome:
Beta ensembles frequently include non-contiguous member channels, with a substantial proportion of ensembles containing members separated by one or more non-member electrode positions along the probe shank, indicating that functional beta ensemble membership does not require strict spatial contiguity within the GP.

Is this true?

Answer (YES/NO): NO